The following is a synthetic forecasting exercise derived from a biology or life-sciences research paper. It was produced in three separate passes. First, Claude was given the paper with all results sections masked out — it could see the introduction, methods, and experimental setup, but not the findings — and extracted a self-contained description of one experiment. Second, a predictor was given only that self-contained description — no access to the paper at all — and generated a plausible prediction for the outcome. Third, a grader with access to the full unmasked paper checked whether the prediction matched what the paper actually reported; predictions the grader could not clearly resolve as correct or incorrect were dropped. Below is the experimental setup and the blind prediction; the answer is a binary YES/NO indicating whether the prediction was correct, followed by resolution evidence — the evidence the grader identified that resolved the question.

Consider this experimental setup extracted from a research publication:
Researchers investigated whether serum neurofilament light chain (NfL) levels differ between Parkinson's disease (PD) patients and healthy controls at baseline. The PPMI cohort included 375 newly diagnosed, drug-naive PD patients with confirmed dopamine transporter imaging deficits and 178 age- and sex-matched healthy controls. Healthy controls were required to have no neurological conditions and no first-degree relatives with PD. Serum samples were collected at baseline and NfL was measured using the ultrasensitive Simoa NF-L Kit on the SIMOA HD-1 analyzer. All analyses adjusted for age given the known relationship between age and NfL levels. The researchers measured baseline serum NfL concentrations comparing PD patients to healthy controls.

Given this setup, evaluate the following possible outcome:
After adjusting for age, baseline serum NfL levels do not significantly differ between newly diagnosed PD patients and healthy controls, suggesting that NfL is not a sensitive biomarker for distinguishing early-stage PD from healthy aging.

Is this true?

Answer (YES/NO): YES